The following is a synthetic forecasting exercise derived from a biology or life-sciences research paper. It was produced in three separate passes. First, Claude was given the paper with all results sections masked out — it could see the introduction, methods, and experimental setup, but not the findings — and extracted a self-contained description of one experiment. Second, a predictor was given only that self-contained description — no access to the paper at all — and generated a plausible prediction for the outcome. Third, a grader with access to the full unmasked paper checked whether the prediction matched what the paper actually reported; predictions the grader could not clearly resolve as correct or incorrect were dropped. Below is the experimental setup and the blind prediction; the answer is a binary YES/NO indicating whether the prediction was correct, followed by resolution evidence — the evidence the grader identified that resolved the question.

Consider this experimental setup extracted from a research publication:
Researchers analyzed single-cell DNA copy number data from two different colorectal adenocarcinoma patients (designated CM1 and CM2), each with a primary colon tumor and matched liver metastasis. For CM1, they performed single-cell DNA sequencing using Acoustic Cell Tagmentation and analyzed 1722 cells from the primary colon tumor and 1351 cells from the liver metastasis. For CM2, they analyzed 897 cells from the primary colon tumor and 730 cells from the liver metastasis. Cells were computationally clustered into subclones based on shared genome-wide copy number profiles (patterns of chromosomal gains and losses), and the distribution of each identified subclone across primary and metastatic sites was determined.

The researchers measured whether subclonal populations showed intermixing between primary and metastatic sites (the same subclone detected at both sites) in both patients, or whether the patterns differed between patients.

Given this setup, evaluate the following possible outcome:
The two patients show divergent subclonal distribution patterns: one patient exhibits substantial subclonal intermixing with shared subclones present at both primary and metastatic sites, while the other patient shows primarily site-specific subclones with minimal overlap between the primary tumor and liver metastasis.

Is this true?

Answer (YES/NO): NO